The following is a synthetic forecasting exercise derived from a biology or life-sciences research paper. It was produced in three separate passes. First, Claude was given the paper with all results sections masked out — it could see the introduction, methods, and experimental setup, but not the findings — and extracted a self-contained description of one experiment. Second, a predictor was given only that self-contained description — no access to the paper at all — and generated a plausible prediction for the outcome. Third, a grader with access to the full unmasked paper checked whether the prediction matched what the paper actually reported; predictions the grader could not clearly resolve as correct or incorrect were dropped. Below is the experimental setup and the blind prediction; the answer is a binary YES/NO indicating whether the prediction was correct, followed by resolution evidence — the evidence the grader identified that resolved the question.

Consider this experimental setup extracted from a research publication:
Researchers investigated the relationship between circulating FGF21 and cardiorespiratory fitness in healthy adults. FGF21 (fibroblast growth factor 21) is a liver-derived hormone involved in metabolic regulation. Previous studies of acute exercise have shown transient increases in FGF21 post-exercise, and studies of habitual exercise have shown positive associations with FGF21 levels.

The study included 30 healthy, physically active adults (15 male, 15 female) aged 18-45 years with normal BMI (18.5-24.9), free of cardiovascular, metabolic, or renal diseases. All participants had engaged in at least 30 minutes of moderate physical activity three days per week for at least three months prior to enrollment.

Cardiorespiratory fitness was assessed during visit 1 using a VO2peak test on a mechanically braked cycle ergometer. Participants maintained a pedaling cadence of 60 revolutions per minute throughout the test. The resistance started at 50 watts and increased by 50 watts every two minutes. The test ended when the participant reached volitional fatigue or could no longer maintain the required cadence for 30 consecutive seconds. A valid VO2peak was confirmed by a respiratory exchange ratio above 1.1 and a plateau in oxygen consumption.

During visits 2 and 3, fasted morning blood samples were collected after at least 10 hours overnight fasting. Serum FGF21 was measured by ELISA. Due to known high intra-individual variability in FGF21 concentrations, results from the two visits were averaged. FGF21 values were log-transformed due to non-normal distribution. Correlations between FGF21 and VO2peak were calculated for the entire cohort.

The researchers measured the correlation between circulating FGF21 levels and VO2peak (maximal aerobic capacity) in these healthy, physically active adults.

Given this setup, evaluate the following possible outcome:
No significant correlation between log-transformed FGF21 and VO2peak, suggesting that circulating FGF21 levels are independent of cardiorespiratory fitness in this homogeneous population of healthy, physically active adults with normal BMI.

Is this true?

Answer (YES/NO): YES